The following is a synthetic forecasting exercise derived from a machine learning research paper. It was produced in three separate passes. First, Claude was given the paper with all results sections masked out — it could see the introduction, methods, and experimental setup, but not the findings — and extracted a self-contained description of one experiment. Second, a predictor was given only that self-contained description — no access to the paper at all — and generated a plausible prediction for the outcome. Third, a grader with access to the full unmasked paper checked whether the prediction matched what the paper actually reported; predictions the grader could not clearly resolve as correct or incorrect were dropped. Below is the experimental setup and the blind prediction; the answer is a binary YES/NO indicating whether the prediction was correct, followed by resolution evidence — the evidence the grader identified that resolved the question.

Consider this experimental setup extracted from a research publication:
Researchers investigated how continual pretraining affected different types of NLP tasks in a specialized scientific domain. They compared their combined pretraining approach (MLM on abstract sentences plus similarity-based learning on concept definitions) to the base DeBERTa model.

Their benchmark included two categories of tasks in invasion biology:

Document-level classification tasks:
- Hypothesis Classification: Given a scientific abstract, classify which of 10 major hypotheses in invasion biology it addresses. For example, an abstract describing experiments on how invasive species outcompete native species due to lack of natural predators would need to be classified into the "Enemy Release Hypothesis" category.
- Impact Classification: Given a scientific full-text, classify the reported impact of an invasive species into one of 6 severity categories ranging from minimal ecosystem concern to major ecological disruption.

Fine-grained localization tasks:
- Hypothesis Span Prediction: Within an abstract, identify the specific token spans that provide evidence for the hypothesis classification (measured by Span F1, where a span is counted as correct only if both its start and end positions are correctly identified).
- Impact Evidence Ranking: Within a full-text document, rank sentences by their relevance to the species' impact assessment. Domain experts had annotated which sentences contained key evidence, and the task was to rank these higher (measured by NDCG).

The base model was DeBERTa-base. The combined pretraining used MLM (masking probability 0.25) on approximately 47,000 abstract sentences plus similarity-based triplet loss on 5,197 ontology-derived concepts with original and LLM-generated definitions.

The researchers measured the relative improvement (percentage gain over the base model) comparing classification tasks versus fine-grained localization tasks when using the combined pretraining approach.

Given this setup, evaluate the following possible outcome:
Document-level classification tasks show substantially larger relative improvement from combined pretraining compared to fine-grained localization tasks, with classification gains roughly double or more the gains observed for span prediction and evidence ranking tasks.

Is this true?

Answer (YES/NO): YES